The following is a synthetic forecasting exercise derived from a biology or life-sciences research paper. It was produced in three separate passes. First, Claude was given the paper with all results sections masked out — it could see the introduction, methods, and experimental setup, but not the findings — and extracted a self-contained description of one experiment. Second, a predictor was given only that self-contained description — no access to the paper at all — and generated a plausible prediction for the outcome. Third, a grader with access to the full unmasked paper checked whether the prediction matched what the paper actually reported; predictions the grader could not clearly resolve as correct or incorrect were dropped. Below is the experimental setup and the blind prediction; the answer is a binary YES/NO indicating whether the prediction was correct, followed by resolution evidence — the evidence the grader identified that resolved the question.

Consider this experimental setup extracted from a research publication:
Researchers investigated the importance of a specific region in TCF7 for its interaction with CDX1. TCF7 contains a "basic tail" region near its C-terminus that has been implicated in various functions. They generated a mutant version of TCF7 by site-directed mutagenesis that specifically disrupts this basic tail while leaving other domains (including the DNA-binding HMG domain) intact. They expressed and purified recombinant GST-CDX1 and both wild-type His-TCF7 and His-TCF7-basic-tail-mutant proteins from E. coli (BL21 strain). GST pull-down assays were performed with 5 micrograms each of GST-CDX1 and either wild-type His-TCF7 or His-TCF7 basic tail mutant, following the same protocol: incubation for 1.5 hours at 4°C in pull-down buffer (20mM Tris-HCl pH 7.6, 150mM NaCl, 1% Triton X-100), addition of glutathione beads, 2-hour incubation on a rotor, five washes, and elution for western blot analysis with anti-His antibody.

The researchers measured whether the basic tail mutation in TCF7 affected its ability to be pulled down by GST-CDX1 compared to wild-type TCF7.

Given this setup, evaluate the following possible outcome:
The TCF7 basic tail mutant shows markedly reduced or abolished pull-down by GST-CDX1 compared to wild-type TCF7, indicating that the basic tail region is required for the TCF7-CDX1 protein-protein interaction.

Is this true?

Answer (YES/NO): YES